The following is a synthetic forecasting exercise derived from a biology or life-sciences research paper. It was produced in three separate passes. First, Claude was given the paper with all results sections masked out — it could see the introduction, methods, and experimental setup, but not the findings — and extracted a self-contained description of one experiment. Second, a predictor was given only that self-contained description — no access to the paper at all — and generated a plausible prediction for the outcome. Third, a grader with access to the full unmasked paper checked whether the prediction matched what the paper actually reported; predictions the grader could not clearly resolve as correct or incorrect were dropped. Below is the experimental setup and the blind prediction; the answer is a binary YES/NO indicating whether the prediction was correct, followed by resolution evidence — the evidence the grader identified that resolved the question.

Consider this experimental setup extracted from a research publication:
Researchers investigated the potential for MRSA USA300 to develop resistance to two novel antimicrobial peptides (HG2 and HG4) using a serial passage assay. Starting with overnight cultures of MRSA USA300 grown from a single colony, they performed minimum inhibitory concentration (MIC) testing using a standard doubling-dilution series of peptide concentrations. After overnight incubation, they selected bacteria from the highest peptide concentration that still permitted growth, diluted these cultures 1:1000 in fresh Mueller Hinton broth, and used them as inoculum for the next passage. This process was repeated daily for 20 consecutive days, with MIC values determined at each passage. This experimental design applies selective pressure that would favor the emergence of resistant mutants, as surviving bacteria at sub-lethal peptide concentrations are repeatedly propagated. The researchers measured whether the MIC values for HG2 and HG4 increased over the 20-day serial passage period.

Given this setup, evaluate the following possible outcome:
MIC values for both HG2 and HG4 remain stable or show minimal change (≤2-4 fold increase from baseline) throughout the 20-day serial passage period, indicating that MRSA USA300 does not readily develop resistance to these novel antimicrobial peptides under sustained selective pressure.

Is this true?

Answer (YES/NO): YES